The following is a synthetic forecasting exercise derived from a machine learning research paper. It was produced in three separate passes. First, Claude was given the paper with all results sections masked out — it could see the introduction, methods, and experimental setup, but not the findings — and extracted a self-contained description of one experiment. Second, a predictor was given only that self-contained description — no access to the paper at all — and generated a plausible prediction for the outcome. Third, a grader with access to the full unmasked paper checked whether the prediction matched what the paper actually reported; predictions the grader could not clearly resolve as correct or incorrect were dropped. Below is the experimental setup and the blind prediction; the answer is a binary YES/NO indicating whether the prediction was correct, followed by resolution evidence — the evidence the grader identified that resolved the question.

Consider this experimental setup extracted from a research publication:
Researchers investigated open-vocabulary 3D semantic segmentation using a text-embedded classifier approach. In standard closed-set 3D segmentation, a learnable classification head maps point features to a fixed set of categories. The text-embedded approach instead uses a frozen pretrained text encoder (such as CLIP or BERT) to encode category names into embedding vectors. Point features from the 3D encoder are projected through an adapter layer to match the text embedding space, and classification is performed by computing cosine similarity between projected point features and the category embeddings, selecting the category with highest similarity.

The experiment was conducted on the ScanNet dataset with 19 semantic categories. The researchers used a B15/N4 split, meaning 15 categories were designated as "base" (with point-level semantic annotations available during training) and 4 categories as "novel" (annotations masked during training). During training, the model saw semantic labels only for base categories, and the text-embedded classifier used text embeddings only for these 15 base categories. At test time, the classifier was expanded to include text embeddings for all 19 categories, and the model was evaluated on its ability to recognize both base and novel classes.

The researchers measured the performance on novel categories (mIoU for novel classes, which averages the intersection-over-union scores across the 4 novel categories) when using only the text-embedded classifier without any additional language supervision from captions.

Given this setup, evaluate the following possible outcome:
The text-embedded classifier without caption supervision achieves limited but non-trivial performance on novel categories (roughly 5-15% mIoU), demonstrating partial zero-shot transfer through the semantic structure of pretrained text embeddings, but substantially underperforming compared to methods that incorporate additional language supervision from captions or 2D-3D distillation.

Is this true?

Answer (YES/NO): NO